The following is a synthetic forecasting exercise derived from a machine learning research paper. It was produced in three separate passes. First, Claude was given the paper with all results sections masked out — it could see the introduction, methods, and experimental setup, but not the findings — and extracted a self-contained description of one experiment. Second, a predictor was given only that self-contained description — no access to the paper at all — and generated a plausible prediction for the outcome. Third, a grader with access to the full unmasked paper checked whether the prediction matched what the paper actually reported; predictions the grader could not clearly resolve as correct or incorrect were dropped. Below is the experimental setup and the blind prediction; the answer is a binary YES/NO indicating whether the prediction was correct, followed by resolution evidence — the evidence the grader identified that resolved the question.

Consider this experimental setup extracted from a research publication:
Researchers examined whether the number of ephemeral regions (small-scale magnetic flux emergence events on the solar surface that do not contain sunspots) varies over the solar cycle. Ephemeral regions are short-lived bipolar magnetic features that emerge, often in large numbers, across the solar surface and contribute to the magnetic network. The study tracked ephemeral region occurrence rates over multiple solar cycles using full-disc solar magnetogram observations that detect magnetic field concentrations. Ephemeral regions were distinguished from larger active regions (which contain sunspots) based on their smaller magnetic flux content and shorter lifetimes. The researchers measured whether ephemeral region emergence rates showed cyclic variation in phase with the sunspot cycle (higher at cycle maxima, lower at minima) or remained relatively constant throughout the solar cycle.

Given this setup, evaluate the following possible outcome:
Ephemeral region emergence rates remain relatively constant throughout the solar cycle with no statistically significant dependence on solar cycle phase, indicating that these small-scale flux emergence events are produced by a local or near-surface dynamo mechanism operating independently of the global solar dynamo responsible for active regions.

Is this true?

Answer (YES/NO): NO